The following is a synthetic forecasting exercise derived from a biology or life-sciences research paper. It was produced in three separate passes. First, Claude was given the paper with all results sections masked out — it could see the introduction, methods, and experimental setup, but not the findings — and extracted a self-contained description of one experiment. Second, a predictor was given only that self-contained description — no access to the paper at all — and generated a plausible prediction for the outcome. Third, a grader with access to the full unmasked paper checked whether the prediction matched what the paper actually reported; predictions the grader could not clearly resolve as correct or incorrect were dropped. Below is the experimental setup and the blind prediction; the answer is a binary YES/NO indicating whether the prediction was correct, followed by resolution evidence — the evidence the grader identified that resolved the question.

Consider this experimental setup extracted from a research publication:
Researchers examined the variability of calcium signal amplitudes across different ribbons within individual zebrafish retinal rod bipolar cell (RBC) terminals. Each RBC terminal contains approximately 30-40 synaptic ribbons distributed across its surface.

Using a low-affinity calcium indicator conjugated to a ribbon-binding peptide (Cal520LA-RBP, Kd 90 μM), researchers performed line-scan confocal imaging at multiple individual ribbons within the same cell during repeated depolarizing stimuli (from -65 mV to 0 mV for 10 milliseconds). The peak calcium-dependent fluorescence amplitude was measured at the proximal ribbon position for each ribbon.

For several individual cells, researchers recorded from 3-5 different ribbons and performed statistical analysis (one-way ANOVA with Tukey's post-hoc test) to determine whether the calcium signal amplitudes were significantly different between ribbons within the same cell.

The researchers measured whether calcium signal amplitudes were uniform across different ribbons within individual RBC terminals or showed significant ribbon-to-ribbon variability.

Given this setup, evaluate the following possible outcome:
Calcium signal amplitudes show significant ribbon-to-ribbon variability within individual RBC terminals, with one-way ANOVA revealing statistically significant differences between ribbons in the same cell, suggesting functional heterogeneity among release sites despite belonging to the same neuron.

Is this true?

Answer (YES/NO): YES